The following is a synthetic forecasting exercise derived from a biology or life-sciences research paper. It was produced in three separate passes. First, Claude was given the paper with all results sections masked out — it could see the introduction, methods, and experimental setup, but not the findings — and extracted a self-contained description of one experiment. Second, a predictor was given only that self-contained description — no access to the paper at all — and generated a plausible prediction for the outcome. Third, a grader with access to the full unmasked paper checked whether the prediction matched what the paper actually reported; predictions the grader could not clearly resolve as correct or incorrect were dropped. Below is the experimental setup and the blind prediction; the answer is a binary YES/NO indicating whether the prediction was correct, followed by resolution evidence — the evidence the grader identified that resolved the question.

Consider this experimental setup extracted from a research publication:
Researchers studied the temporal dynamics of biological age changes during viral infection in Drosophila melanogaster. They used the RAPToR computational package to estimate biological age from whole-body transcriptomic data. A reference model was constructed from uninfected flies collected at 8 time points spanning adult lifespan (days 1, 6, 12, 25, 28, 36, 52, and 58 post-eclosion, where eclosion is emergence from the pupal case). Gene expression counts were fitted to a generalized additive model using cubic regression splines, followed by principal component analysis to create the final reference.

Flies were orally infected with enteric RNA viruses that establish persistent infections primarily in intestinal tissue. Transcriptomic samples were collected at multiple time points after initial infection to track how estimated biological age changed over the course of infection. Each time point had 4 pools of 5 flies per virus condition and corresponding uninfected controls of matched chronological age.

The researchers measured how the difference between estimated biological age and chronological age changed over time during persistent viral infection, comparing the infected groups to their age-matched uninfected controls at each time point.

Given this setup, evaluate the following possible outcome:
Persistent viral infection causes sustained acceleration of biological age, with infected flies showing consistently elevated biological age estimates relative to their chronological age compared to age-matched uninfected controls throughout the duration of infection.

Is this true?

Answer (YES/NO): NO